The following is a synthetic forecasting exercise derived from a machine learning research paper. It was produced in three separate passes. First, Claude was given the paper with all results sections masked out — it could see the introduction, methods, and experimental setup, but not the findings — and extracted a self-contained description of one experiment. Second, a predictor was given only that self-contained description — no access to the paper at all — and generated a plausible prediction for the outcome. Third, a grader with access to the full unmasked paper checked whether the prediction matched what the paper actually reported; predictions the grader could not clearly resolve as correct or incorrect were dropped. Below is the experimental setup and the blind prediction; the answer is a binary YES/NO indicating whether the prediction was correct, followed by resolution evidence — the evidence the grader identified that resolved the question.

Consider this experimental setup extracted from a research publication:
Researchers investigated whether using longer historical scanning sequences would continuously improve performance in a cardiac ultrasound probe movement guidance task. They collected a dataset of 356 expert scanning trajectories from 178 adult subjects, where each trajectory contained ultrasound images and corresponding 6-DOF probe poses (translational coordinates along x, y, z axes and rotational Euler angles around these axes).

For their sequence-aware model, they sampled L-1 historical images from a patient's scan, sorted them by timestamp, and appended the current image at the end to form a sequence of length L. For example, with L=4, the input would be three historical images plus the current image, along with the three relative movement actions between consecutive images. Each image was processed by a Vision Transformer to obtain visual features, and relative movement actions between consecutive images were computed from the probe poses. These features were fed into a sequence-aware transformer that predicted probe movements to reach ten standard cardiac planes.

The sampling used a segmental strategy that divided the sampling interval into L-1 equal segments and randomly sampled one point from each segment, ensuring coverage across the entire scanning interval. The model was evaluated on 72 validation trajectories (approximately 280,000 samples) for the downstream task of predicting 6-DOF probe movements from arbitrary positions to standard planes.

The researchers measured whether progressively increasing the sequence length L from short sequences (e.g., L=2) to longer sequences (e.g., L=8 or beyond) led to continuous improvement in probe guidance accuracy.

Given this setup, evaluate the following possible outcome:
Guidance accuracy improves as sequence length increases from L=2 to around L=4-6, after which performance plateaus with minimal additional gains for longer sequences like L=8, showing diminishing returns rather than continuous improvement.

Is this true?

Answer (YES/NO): NO